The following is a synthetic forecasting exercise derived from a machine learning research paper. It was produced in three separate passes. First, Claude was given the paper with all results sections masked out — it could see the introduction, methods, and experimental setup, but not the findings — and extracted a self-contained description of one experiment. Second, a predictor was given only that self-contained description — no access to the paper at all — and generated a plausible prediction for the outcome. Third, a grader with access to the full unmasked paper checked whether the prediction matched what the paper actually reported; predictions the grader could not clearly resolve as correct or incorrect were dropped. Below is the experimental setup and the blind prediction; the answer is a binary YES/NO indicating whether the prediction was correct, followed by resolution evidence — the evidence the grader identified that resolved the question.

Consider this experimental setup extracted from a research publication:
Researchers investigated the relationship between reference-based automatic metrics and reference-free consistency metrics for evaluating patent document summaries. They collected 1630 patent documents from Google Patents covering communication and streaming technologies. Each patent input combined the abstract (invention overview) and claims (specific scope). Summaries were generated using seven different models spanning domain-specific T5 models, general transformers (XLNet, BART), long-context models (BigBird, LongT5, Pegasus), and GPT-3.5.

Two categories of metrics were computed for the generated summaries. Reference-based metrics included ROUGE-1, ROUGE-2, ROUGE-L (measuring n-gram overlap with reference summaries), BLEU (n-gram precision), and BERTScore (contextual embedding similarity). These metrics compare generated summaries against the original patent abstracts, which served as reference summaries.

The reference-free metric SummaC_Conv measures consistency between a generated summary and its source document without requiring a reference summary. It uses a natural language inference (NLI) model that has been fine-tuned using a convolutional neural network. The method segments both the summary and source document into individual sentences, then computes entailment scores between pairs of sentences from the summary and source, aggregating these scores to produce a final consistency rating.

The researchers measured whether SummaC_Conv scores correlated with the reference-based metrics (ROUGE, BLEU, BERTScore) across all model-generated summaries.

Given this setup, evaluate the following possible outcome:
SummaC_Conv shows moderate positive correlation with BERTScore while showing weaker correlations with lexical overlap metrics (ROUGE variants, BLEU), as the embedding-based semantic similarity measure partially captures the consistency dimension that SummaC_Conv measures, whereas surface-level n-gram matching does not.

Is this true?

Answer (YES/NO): NO